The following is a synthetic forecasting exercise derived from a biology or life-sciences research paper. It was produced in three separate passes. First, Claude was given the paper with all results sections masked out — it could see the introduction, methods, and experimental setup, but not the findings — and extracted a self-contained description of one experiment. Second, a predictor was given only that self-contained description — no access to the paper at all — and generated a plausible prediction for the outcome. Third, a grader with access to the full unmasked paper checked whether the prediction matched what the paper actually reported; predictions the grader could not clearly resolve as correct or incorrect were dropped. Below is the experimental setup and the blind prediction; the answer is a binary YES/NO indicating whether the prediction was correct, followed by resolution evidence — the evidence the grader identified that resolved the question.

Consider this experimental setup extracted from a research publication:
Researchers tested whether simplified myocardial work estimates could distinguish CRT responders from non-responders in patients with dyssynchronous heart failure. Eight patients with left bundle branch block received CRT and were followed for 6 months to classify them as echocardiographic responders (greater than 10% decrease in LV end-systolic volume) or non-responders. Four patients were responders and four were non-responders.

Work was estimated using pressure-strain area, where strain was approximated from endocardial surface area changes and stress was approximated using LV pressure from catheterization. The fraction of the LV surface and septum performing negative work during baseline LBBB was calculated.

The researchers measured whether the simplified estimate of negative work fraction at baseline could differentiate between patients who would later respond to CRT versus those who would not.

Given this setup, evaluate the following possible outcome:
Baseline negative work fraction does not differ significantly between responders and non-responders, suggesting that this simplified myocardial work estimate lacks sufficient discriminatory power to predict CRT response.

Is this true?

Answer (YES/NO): NO